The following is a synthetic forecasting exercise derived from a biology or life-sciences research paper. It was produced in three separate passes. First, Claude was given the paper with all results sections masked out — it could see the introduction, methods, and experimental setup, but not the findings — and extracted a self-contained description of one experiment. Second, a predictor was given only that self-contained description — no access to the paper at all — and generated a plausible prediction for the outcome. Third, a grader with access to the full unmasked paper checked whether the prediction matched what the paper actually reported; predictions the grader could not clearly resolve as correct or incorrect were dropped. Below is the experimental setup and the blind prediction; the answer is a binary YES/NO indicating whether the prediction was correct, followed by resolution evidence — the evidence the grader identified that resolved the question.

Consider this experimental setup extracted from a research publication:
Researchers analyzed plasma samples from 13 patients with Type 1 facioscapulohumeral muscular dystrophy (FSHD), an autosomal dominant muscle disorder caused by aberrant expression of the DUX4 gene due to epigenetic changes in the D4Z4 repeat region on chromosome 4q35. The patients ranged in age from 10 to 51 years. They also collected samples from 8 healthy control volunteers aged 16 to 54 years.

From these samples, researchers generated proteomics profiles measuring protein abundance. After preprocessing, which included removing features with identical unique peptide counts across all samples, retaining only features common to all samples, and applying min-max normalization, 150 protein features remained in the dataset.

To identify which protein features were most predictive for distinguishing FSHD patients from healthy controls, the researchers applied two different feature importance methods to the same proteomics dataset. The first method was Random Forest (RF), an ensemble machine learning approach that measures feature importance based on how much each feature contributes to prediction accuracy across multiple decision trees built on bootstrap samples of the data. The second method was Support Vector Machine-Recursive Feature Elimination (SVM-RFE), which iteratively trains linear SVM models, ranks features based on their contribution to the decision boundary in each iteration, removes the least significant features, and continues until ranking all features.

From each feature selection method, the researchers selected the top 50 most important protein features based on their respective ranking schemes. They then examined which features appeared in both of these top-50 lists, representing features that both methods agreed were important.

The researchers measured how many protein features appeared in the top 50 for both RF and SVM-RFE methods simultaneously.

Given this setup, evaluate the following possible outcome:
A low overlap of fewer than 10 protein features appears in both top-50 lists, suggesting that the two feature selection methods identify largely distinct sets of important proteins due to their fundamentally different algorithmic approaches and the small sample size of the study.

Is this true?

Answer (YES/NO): NO